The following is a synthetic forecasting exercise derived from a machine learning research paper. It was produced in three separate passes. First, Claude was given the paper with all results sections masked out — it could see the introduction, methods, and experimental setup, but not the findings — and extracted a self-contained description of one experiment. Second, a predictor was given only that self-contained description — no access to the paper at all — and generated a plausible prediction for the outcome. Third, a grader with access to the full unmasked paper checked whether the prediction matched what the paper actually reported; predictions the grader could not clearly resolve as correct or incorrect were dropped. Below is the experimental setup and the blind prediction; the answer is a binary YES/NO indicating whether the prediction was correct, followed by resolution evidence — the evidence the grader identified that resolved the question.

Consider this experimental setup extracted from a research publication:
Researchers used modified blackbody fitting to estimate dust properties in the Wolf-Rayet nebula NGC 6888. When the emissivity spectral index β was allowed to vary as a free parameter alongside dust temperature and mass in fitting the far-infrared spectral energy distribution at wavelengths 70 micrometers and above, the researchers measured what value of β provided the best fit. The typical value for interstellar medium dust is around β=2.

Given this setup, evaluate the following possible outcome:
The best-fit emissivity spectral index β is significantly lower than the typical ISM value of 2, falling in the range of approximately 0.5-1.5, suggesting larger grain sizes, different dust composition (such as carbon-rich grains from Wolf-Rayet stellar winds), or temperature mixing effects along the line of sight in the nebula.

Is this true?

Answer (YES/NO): NO